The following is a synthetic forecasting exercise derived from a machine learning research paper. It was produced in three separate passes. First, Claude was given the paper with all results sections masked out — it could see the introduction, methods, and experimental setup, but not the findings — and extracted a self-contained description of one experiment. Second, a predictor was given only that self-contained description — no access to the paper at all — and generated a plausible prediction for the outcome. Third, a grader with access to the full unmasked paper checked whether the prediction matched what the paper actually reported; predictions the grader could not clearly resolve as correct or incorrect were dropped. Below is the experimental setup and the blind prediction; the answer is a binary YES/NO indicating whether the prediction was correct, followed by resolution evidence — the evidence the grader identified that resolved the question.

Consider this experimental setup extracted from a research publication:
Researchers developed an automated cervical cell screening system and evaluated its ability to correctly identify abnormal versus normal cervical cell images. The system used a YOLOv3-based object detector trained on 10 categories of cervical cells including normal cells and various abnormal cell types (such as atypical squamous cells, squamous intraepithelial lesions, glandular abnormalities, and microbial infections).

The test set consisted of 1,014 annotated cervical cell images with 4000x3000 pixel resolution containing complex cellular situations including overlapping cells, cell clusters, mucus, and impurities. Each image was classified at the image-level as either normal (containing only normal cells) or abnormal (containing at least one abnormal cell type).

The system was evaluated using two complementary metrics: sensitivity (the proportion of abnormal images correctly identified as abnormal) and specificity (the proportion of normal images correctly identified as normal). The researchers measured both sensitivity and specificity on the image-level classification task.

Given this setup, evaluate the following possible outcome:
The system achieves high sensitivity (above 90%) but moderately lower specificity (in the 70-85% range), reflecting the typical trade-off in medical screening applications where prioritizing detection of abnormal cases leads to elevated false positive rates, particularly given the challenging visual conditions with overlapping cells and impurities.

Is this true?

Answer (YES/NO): NO